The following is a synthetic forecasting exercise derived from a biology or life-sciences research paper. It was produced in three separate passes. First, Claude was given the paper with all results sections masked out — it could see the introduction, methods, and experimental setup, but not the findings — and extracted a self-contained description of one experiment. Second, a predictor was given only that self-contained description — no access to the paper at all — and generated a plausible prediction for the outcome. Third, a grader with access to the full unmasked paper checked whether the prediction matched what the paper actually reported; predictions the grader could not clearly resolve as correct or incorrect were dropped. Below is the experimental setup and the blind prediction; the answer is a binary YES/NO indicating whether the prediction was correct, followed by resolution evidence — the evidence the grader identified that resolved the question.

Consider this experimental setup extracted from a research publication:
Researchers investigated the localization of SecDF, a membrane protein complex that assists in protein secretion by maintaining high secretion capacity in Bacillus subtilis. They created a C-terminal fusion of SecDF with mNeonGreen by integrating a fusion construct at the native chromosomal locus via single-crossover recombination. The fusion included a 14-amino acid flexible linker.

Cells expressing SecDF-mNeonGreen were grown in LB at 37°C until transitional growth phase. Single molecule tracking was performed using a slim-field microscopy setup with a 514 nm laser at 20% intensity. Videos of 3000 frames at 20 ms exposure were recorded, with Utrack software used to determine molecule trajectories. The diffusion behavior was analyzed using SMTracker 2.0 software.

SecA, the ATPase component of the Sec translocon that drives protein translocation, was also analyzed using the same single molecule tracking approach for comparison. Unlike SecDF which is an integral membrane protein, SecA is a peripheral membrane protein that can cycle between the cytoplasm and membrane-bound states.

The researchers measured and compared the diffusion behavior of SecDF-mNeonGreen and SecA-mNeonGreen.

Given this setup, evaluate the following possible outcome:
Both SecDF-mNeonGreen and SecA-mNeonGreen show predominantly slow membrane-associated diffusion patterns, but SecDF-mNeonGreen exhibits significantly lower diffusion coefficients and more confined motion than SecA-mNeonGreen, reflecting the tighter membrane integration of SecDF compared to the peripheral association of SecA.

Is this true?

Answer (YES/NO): NO